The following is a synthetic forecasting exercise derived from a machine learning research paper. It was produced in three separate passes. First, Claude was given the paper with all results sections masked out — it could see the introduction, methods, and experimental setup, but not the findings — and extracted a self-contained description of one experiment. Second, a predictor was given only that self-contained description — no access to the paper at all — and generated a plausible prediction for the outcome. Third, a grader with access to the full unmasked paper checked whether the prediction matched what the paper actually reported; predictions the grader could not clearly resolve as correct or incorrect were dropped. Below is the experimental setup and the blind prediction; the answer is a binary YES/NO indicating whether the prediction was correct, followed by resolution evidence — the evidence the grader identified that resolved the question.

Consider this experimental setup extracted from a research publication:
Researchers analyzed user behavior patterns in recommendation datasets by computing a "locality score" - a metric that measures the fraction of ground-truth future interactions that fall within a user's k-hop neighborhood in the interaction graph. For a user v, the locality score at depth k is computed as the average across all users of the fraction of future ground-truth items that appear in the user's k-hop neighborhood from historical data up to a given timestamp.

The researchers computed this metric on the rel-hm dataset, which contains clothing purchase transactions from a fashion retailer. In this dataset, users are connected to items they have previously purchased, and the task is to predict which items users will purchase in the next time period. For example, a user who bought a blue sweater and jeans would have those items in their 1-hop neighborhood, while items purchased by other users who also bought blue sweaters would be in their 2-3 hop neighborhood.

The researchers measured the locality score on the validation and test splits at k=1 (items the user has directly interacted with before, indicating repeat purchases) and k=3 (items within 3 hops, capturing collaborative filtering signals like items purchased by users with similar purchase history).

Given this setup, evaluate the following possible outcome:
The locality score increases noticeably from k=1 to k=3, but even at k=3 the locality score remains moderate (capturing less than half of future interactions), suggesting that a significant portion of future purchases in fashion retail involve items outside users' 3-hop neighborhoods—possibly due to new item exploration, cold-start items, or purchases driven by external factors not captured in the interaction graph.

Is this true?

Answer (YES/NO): YES